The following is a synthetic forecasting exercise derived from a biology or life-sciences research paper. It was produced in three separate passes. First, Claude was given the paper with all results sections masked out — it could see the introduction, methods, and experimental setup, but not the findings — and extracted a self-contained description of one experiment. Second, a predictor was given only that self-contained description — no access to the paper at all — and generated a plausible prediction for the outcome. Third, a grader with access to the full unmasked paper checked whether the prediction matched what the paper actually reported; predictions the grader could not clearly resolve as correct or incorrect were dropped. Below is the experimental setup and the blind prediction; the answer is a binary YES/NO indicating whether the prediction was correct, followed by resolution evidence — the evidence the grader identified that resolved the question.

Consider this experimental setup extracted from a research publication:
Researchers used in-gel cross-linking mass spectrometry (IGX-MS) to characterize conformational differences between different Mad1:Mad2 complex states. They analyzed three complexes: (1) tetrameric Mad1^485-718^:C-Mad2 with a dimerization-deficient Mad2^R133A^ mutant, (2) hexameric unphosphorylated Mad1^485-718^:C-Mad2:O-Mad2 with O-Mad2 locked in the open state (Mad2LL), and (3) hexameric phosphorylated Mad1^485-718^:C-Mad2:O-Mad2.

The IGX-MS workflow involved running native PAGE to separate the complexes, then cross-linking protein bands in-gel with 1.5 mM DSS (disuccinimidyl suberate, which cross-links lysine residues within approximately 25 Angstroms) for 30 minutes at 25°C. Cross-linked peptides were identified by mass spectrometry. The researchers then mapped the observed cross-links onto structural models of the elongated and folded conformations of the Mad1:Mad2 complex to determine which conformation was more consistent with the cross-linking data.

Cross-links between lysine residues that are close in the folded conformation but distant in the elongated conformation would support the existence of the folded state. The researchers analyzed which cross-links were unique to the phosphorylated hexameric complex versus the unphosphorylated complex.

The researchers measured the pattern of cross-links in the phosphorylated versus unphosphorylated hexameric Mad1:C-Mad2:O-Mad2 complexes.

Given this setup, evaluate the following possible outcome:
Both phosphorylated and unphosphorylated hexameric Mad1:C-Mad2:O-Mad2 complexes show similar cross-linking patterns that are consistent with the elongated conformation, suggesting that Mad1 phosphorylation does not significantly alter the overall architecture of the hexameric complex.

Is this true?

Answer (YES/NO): NO